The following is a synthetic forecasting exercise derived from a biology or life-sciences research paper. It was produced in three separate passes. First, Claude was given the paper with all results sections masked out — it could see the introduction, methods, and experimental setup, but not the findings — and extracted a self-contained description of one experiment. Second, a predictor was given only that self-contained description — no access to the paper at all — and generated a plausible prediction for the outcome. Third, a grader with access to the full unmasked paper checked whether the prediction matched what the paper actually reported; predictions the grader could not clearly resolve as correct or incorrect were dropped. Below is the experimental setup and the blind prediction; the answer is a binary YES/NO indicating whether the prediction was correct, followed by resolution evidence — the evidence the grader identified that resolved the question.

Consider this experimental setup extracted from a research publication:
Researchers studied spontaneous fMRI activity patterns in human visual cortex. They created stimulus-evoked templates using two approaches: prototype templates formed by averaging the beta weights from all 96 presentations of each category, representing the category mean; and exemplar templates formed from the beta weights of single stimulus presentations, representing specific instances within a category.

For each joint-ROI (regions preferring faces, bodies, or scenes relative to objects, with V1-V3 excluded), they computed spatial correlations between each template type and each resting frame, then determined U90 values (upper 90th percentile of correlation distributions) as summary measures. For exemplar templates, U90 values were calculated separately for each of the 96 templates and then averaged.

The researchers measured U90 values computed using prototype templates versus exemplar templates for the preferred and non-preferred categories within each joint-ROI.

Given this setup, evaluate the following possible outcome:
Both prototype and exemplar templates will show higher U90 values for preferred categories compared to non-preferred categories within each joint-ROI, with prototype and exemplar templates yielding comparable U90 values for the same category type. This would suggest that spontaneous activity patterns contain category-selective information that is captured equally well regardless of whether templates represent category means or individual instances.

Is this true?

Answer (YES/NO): NO